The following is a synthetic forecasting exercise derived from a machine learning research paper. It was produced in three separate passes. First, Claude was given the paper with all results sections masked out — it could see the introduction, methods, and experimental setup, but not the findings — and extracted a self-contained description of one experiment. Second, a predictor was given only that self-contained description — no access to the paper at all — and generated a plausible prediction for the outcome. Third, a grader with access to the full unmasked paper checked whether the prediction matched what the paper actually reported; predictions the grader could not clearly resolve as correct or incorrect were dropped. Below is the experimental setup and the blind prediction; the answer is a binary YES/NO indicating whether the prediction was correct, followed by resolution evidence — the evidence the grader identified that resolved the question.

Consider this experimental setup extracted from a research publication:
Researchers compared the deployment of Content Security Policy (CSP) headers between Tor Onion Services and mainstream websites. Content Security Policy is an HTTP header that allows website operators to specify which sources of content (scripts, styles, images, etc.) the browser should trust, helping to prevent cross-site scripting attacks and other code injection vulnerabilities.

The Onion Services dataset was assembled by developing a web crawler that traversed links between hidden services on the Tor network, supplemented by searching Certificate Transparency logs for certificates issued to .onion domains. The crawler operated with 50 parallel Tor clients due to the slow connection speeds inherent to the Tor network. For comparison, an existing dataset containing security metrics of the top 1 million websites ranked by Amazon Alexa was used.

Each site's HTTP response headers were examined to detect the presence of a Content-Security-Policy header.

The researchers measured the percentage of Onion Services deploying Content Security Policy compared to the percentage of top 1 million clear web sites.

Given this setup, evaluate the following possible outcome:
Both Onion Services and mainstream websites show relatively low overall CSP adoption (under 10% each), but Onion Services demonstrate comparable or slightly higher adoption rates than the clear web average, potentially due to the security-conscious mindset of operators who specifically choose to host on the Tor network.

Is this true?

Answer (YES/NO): NO